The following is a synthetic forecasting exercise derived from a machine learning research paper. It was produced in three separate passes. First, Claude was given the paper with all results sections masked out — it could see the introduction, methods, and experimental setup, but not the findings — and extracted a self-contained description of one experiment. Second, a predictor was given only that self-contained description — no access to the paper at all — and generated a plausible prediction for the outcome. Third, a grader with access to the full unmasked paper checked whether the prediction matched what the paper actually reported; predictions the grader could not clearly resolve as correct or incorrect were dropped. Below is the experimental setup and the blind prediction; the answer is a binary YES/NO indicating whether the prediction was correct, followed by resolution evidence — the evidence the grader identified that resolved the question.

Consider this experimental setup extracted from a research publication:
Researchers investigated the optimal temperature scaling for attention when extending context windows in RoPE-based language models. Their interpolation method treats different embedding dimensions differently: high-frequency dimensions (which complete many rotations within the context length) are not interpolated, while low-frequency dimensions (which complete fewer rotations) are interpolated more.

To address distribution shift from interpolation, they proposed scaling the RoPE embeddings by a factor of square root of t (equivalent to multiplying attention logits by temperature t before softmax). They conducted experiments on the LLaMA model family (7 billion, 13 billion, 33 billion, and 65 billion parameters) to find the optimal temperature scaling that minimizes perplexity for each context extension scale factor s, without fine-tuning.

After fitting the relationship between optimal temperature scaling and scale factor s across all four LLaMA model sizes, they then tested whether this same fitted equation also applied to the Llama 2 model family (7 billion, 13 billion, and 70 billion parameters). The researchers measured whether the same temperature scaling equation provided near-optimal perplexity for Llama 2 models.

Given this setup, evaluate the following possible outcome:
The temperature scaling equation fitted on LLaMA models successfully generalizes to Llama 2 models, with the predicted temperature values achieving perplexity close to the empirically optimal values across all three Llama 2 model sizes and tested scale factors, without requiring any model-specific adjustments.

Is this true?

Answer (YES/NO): YES